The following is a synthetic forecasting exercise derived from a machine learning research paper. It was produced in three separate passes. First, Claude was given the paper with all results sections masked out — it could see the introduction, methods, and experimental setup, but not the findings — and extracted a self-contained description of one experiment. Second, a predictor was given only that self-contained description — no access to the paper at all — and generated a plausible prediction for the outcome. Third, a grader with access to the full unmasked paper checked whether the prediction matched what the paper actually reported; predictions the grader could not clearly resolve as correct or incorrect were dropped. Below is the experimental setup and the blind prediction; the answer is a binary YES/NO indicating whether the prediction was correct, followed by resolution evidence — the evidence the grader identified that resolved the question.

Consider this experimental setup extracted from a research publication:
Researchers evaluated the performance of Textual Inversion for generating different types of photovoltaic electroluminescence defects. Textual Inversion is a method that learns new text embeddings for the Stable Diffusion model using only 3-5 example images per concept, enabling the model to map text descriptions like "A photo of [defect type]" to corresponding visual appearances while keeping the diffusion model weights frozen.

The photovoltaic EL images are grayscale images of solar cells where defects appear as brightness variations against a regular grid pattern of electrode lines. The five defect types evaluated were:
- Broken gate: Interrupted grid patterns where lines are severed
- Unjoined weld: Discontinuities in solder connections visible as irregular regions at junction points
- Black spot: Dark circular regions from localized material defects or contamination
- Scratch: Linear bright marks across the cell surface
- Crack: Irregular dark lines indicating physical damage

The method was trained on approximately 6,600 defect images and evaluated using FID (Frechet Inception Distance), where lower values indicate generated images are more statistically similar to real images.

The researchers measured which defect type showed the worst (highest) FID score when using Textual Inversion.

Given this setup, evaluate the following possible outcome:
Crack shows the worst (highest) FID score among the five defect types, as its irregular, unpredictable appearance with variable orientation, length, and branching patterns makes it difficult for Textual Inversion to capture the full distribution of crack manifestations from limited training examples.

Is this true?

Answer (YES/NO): NO